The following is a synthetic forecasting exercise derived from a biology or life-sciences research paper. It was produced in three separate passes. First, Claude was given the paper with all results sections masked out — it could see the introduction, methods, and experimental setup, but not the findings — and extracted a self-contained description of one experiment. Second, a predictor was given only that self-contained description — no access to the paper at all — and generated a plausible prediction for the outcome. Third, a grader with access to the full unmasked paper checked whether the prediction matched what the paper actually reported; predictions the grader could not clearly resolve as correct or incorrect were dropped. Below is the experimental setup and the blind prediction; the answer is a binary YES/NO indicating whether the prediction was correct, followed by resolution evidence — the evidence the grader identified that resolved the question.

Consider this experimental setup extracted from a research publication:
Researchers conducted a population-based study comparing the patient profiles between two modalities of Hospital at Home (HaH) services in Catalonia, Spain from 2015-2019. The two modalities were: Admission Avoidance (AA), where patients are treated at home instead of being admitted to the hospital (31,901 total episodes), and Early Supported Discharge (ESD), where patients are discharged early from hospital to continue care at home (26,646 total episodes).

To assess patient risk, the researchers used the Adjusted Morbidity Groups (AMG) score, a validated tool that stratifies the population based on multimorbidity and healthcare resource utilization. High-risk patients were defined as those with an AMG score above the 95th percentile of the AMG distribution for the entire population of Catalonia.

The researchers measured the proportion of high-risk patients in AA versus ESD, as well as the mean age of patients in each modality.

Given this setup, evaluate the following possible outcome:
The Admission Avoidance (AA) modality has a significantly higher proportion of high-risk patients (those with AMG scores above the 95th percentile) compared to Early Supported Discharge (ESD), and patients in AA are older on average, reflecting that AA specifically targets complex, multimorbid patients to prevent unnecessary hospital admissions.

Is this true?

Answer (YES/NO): NO